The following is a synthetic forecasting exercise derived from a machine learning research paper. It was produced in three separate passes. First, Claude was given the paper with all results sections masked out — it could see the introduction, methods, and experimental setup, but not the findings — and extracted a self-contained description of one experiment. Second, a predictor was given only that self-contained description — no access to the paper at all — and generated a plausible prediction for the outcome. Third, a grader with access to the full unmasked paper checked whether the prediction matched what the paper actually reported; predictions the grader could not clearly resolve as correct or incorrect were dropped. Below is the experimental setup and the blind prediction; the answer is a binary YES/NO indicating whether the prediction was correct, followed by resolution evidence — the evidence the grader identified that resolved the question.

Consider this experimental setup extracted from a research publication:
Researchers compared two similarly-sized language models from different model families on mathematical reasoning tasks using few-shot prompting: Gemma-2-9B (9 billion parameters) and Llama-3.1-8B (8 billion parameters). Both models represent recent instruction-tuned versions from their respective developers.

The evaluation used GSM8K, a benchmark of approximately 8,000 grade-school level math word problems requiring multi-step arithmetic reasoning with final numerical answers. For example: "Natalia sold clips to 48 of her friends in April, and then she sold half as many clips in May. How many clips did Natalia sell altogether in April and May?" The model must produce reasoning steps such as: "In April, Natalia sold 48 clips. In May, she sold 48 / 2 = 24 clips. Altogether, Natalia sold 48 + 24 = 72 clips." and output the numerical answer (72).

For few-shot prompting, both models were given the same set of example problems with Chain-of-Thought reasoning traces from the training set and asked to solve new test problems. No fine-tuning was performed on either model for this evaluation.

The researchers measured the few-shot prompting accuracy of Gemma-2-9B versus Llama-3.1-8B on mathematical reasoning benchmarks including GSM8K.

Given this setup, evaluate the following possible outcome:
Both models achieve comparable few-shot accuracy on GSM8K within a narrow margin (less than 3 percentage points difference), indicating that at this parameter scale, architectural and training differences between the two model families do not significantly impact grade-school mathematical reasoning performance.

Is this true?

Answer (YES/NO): NO